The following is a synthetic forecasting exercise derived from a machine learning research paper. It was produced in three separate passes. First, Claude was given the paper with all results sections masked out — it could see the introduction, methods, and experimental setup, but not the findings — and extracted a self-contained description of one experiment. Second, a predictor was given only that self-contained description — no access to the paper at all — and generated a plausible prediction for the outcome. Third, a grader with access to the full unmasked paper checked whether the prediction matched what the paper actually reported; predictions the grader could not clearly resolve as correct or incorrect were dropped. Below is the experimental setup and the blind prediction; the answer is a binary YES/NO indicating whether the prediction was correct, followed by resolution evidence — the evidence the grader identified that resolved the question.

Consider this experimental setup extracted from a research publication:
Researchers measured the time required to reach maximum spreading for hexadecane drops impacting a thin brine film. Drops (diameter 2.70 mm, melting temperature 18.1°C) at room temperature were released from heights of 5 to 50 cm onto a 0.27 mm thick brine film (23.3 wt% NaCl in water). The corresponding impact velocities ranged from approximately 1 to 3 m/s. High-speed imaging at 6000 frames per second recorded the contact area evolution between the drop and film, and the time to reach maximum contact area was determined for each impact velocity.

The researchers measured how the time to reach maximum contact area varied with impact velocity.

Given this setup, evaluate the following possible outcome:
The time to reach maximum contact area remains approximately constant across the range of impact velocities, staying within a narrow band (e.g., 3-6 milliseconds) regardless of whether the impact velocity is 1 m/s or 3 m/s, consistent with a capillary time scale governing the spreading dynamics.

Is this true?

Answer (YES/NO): NO